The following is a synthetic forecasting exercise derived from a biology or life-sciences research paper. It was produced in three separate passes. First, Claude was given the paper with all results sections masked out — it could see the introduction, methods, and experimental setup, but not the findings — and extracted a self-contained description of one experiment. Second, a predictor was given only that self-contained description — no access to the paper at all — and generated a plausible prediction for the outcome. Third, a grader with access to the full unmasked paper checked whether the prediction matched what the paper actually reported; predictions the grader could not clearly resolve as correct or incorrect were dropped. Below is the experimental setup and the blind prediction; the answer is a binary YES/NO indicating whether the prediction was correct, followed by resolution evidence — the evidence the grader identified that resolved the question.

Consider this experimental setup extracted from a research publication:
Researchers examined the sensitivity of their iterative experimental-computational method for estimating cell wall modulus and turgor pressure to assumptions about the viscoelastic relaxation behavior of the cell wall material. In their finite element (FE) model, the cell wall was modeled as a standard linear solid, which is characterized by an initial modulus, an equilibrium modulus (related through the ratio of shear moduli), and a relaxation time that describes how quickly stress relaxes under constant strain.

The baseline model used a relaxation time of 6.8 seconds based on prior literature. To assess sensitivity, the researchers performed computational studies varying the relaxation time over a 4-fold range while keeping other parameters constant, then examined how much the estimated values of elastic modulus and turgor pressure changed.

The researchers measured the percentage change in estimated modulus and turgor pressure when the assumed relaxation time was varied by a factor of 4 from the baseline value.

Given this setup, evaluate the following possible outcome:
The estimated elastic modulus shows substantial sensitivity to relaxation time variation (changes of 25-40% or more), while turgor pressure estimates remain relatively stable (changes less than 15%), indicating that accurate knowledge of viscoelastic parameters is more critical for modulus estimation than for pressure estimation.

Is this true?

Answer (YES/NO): NO